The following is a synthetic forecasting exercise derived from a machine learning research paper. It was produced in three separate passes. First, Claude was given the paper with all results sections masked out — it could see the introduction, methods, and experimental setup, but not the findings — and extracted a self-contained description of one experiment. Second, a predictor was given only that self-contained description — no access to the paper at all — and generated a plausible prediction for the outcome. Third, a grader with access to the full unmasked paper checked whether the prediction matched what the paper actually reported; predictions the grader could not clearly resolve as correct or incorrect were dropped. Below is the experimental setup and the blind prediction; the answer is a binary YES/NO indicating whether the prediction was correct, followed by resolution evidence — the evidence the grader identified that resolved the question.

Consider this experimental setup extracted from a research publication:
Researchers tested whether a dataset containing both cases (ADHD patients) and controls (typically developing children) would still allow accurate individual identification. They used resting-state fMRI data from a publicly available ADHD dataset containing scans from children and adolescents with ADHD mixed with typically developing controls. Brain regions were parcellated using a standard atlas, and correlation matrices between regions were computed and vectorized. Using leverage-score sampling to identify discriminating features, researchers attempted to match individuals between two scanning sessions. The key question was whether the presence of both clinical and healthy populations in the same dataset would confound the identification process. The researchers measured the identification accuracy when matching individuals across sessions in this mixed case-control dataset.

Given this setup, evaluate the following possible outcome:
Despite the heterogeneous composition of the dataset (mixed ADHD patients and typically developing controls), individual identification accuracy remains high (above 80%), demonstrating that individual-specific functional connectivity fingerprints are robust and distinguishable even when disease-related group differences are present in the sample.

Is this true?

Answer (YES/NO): YES